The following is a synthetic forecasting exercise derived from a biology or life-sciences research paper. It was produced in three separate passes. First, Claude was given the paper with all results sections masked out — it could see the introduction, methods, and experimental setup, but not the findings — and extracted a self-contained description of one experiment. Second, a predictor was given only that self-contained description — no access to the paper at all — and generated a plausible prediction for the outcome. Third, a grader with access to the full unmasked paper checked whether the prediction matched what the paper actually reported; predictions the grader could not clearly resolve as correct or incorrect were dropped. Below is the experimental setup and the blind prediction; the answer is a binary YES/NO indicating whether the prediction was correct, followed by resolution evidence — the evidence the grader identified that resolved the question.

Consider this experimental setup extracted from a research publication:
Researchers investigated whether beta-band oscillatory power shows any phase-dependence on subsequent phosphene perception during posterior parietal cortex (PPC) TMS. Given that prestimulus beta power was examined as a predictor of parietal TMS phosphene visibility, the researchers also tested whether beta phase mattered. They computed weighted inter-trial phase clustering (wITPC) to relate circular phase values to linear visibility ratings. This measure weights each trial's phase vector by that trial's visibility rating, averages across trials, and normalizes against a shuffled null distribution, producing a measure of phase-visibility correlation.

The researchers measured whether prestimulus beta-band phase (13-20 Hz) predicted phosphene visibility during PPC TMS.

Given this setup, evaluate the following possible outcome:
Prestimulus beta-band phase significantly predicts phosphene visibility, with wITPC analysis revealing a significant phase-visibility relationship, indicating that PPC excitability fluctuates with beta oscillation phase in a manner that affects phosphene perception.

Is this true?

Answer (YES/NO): NO